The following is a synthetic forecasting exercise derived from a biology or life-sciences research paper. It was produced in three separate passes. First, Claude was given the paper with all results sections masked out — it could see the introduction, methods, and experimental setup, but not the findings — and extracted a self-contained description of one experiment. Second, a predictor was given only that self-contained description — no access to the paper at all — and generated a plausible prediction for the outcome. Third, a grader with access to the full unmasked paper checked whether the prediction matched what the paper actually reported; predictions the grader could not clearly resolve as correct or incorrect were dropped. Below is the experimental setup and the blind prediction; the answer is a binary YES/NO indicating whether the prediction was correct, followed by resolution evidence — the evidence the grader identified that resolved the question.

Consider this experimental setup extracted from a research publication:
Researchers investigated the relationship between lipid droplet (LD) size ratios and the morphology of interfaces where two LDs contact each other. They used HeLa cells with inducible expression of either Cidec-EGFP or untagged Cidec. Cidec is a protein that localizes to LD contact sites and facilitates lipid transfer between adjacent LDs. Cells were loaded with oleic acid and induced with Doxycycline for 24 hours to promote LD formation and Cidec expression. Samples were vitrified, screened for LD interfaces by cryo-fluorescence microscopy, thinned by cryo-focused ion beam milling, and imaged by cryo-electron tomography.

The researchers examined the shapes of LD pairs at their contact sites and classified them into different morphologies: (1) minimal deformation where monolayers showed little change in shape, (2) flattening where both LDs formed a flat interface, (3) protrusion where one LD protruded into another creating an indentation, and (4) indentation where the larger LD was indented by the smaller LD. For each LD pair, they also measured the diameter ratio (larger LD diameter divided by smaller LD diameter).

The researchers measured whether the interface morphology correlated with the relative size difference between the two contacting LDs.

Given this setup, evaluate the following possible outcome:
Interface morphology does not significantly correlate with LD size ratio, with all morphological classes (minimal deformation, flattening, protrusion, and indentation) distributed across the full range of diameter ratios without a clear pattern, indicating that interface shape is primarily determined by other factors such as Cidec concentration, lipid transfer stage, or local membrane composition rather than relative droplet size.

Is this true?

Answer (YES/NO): NO